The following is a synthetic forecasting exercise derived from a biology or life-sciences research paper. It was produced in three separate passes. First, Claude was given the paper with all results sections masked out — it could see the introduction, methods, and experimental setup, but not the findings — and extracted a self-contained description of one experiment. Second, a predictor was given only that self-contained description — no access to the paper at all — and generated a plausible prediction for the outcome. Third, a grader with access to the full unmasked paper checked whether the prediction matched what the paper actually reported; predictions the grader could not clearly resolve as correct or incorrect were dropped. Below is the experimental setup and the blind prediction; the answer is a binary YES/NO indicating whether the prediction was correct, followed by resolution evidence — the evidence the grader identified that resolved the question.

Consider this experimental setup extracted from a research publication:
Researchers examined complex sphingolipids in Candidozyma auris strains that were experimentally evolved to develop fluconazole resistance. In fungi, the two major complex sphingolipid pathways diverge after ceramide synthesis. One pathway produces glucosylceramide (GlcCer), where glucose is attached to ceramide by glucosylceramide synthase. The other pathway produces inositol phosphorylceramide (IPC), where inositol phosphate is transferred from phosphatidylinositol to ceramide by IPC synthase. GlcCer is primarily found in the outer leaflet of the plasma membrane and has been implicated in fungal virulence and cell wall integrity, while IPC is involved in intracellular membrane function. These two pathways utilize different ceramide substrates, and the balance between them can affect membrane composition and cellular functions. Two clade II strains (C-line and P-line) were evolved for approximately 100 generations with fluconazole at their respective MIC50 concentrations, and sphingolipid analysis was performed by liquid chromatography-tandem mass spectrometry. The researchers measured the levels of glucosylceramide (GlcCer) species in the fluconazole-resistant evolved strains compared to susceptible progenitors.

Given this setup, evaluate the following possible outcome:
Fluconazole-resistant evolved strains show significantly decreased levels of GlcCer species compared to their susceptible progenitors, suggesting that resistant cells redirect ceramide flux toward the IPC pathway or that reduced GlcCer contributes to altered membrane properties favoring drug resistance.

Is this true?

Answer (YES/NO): NO